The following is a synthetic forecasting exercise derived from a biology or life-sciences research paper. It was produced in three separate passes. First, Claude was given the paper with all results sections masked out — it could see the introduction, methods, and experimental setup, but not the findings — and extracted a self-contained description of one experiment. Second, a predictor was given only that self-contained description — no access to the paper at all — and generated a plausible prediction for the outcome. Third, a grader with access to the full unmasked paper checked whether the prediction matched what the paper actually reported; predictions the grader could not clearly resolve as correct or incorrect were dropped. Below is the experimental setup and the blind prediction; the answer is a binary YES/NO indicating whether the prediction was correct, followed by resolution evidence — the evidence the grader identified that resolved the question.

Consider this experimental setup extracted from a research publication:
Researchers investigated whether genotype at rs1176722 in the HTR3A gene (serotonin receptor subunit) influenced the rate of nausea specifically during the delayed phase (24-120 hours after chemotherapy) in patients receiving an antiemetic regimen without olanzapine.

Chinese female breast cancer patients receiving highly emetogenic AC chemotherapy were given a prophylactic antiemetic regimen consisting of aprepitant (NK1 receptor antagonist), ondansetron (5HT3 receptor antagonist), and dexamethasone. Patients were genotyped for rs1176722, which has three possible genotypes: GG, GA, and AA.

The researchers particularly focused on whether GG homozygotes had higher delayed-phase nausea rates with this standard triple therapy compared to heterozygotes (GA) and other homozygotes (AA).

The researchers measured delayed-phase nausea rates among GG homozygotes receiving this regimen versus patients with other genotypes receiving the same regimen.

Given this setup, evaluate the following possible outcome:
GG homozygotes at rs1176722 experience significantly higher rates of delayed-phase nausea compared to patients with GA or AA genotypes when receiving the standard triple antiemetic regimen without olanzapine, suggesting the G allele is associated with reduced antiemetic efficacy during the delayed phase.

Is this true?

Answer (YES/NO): NO